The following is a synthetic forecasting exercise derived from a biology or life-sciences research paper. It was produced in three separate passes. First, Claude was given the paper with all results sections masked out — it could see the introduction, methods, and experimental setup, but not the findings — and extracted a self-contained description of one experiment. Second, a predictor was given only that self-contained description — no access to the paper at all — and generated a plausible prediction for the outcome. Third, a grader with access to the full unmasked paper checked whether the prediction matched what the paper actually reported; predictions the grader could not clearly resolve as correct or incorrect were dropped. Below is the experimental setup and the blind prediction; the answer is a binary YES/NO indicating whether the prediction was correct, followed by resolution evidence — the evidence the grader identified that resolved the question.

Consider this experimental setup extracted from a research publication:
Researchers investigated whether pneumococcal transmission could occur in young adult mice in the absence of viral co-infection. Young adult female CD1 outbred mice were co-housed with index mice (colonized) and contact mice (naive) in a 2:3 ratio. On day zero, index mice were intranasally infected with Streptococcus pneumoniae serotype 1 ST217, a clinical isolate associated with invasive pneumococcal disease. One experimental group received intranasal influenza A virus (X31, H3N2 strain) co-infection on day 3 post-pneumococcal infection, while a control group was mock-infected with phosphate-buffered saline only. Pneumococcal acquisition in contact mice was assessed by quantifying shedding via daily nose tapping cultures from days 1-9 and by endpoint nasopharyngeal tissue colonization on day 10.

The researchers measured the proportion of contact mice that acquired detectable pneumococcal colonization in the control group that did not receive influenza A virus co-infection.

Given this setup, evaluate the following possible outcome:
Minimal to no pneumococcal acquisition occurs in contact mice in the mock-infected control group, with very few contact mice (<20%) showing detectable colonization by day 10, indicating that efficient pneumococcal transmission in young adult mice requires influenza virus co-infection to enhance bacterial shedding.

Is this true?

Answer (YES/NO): YES